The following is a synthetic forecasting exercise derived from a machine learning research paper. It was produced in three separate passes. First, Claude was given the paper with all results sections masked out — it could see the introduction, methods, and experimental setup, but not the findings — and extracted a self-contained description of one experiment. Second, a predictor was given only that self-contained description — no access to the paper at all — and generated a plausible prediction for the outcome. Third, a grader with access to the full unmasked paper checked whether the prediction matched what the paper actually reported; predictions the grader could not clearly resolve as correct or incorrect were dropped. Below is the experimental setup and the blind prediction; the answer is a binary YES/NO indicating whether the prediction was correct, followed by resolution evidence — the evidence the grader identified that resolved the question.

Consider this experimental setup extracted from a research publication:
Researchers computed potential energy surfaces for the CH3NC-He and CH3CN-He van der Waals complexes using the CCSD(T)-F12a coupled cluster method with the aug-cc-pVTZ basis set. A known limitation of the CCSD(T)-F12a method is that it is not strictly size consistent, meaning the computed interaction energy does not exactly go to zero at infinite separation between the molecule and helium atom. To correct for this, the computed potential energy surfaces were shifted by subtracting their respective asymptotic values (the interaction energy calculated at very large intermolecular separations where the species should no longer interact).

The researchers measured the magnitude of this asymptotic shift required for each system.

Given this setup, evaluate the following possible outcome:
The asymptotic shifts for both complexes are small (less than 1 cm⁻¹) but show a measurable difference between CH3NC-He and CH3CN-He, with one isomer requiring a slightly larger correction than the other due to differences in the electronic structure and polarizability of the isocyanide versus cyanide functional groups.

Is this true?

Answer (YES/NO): NO